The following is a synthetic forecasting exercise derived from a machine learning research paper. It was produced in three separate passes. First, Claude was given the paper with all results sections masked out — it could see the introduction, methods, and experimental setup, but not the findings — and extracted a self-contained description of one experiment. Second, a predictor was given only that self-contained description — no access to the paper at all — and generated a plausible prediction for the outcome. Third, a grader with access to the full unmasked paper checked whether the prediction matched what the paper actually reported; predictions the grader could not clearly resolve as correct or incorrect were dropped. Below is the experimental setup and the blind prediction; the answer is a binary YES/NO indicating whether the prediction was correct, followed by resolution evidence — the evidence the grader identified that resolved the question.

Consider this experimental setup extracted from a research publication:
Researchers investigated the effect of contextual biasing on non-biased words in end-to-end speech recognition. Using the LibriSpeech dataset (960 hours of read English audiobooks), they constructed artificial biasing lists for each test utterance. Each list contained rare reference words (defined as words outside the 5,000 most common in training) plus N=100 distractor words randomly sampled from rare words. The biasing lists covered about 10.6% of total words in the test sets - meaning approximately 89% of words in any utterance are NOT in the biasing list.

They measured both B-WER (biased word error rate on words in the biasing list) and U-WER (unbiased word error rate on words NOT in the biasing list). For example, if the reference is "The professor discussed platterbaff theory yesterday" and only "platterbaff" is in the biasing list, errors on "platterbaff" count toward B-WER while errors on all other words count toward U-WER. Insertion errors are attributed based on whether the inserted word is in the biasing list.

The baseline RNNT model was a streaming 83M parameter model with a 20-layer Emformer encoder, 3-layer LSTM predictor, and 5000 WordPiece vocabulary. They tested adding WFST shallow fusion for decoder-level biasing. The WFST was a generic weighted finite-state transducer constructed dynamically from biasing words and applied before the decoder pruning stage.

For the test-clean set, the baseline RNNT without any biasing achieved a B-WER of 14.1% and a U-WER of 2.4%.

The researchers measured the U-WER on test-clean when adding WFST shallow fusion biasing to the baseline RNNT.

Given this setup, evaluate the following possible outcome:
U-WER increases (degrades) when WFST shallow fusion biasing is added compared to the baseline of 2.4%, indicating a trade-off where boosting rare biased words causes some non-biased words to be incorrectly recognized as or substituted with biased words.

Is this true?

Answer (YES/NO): NO